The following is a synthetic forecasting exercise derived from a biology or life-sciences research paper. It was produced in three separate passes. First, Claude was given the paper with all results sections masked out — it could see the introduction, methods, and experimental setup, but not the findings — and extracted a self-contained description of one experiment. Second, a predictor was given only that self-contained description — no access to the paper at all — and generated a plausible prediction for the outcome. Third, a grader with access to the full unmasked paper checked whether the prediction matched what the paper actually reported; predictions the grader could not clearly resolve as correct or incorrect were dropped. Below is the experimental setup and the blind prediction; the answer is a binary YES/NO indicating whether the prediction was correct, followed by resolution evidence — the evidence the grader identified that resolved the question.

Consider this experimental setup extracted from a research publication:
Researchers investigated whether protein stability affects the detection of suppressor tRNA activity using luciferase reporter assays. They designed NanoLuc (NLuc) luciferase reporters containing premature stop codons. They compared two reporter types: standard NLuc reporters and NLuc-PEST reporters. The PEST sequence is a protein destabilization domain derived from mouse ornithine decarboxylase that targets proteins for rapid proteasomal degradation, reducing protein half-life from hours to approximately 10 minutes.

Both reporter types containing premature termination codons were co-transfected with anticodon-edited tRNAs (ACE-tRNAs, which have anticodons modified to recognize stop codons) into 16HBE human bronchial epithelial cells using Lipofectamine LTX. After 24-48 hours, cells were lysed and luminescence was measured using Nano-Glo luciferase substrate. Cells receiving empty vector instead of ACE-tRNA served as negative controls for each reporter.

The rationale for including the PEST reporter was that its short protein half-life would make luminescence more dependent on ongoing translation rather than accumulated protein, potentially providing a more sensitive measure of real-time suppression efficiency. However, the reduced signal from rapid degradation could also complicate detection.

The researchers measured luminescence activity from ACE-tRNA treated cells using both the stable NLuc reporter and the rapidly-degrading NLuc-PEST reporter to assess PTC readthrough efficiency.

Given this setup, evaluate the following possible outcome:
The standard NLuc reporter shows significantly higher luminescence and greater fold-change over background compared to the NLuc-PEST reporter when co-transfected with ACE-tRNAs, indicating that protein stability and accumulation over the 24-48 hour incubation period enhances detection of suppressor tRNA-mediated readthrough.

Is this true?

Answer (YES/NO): NO